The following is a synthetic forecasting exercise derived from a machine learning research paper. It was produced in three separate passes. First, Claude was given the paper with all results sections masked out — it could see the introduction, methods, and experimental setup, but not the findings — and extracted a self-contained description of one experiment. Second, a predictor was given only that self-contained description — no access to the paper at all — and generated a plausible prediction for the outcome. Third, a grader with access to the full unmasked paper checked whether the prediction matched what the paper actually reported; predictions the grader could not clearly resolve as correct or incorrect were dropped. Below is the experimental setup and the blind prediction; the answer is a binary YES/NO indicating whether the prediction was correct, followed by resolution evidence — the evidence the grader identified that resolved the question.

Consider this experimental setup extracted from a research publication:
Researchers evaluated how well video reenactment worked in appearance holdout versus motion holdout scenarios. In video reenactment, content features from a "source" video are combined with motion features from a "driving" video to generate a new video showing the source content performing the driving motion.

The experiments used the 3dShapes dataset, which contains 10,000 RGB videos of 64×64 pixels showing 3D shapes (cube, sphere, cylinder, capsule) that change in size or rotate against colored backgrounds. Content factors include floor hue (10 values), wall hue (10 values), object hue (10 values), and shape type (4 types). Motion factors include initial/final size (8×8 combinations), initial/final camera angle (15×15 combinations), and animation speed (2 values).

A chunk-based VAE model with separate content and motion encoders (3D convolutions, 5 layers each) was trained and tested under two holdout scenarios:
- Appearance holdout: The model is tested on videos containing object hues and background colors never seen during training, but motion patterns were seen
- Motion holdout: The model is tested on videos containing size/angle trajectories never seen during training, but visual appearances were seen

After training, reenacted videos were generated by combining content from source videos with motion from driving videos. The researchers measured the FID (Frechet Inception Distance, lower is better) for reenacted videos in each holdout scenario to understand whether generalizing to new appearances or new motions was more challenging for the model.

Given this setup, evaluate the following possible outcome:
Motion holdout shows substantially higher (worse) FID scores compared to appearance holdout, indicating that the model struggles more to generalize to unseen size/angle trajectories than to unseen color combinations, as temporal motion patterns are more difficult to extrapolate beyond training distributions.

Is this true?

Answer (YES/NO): NO